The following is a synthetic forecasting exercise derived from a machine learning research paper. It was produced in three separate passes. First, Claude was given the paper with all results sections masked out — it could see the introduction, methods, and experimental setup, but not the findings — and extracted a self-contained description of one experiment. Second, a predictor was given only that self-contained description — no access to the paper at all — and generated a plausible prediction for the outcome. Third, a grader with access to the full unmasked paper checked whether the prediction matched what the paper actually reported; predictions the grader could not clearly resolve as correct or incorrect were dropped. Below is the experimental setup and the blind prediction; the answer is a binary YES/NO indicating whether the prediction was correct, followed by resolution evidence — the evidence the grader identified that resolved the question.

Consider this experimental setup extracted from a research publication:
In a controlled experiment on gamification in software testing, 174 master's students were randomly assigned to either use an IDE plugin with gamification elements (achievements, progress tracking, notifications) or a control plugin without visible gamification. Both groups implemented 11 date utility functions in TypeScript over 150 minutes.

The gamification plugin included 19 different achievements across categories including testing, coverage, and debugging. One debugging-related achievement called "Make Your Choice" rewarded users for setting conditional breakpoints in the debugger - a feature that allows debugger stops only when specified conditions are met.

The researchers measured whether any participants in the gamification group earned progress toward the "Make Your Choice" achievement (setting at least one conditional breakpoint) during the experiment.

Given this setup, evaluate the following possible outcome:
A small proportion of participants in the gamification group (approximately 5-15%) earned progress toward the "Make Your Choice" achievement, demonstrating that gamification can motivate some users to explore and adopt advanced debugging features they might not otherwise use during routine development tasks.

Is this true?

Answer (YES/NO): NO